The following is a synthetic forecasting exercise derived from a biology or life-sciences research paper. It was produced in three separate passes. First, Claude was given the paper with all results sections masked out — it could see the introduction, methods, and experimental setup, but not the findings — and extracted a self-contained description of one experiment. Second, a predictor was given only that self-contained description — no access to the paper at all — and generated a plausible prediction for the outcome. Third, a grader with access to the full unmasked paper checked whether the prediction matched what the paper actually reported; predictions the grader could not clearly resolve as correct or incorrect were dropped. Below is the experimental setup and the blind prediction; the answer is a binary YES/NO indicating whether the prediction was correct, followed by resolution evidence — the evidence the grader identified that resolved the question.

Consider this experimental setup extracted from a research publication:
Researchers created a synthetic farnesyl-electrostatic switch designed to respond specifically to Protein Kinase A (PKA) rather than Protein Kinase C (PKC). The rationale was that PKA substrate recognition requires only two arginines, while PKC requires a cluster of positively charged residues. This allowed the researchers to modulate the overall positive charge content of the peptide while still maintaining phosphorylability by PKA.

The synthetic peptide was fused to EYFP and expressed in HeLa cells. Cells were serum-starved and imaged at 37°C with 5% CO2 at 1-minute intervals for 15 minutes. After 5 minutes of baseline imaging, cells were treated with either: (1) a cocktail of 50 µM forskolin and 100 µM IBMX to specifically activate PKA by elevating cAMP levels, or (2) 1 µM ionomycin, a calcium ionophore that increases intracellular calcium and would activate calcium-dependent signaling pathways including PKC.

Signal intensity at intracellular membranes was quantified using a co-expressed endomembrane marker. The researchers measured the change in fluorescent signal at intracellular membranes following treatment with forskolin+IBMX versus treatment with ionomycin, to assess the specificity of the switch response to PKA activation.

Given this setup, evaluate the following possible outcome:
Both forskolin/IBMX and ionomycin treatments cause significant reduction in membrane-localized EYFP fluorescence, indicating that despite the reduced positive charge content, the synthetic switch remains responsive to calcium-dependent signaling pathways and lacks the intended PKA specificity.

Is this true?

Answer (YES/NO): NO